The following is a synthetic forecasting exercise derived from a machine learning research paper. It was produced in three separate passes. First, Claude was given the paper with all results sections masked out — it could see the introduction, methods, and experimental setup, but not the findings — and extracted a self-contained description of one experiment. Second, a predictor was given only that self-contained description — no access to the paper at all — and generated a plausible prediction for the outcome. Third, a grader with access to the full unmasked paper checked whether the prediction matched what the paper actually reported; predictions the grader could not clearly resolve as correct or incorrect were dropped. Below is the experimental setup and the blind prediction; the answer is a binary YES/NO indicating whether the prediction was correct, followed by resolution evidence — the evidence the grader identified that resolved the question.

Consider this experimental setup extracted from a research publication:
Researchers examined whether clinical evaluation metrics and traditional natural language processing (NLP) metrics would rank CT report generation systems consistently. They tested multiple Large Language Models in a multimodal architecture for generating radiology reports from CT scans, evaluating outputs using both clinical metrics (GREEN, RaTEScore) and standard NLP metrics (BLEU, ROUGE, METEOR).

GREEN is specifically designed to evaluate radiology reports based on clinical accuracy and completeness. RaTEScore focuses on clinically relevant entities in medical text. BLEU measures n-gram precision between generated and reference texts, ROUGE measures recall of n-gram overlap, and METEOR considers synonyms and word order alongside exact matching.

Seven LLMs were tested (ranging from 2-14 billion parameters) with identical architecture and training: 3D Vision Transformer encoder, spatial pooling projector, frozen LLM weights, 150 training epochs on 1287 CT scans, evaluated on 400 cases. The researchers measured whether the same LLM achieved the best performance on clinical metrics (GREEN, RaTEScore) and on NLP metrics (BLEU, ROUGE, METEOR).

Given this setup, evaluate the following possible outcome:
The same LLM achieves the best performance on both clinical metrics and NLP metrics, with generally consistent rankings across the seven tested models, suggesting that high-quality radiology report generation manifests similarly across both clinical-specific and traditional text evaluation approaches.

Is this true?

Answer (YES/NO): NO